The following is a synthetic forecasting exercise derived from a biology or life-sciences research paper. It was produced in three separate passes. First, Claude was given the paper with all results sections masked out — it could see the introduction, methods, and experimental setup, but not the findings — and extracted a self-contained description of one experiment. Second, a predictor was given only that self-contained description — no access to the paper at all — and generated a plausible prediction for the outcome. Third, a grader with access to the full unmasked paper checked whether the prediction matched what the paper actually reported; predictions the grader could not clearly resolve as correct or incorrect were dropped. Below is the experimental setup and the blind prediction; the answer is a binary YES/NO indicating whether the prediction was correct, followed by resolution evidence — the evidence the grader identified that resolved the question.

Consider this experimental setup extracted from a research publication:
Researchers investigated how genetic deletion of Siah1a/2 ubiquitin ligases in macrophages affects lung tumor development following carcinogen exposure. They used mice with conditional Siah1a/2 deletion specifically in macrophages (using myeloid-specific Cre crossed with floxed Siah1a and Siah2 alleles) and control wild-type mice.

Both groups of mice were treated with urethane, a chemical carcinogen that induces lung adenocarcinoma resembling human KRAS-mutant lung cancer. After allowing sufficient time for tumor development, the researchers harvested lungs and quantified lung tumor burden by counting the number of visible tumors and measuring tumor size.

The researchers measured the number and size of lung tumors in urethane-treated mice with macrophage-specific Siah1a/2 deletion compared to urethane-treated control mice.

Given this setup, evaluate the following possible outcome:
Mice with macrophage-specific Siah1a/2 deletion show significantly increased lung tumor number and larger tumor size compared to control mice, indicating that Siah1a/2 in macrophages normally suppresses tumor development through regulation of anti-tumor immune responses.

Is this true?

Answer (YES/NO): YES